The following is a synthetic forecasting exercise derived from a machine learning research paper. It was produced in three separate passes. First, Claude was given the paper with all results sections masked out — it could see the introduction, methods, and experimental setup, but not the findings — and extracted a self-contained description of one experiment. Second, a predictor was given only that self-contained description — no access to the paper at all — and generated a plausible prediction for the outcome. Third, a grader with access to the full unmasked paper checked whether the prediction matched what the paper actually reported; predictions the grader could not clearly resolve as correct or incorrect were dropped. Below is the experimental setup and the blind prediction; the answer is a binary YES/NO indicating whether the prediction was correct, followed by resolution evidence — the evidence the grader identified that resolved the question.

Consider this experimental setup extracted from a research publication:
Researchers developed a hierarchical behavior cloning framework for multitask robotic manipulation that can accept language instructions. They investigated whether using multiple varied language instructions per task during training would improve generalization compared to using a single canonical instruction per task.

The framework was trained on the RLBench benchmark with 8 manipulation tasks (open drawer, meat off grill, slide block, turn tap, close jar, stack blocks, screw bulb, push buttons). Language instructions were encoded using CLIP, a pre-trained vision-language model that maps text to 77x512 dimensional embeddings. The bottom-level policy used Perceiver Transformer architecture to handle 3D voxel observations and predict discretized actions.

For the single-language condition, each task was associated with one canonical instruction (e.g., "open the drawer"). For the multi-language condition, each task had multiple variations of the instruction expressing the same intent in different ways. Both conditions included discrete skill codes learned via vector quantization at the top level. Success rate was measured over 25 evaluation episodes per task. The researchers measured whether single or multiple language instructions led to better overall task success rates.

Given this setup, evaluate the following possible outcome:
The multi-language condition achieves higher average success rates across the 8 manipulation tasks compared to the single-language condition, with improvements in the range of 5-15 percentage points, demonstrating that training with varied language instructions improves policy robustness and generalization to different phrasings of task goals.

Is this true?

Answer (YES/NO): NO